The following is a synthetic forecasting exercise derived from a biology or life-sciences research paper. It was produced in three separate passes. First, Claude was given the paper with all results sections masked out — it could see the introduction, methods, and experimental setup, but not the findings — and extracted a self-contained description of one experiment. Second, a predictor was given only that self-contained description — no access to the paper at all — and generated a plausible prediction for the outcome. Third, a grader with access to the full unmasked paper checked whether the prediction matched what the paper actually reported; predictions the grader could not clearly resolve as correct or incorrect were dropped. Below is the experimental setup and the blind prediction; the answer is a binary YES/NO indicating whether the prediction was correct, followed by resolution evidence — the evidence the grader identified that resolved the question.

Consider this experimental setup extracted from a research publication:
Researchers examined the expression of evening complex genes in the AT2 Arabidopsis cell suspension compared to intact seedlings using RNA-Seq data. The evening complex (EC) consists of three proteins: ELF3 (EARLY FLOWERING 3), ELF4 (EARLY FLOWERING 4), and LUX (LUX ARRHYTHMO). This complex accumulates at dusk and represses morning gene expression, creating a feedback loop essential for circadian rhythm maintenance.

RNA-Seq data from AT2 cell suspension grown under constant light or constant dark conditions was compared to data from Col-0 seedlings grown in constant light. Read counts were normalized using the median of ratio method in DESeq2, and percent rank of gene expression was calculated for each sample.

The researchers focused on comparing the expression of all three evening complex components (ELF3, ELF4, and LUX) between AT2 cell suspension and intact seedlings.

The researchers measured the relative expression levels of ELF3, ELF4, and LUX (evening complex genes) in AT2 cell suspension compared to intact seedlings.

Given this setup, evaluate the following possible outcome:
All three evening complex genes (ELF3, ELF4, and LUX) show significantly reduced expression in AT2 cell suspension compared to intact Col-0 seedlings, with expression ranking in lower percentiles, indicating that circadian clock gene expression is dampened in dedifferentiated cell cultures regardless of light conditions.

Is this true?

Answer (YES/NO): YES